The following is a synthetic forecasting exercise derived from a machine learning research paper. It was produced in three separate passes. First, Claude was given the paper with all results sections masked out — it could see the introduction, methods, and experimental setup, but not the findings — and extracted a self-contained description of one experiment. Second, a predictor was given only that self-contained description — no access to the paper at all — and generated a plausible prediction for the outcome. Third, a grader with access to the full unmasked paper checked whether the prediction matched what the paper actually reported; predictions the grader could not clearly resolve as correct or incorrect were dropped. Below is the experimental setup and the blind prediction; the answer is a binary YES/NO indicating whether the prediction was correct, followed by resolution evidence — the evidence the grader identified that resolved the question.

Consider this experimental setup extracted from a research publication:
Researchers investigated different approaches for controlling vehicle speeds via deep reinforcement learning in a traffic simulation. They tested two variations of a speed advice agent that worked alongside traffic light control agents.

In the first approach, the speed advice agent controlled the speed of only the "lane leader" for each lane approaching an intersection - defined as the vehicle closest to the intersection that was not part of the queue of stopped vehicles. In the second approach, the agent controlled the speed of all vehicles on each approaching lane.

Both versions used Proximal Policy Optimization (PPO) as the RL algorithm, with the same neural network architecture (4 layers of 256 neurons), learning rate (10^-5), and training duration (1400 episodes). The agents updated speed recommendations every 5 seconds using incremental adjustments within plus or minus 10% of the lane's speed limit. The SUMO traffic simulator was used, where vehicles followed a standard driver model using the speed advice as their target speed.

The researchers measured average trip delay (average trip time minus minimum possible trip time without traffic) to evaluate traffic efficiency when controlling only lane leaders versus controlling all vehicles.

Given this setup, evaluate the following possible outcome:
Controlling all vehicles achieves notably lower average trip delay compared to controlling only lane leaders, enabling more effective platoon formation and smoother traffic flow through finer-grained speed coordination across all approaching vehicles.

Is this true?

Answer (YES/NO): NO